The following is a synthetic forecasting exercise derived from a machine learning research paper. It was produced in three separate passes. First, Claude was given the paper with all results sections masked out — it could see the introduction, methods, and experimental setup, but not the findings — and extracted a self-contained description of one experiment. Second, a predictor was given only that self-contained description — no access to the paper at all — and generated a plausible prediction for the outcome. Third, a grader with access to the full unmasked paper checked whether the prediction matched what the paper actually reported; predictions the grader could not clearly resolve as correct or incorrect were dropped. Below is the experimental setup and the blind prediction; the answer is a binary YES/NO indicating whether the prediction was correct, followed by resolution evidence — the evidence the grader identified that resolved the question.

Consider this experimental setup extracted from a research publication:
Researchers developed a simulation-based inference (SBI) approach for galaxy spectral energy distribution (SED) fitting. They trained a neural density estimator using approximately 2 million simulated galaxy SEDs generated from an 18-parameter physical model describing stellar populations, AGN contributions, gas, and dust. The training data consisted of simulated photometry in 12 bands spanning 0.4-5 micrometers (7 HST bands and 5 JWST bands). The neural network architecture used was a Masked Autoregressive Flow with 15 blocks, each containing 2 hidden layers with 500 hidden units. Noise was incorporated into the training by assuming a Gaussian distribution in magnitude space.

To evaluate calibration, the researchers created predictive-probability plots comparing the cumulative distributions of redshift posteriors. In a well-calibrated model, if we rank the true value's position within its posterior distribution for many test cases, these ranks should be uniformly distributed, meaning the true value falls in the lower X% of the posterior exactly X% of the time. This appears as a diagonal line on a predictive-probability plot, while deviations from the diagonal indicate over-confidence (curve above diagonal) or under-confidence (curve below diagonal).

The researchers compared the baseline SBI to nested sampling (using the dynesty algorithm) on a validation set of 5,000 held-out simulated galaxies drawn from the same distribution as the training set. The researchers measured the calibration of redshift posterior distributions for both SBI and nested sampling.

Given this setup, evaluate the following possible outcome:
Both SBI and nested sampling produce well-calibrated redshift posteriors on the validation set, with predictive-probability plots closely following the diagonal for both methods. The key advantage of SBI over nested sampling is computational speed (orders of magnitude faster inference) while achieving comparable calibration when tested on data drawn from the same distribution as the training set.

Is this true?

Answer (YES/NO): YES